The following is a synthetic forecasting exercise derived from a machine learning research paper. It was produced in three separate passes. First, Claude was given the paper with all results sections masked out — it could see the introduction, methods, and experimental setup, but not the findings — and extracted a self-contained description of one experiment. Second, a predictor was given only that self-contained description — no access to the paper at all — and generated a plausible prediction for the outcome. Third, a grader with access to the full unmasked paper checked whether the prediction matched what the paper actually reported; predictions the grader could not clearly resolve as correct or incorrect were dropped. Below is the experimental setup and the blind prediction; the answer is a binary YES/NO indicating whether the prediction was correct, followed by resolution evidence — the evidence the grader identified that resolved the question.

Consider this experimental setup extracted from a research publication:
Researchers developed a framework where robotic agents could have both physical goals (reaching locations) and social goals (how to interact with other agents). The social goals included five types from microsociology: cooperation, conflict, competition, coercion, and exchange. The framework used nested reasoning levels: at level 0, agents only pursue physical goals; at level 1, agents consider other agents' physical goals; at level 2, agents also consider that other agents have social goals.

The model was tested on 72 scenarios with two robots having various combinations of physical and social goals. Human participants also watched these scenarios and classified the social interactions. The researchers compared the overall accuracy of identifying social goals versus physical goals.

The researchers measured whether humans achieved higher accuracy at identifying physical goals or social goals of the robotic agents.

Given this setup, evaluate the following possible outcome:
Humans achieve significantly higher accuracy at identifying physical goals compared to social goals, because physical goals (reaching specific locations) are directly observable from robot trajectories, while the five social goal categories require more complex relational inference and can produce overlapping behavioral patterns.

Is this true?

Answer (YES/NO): YES